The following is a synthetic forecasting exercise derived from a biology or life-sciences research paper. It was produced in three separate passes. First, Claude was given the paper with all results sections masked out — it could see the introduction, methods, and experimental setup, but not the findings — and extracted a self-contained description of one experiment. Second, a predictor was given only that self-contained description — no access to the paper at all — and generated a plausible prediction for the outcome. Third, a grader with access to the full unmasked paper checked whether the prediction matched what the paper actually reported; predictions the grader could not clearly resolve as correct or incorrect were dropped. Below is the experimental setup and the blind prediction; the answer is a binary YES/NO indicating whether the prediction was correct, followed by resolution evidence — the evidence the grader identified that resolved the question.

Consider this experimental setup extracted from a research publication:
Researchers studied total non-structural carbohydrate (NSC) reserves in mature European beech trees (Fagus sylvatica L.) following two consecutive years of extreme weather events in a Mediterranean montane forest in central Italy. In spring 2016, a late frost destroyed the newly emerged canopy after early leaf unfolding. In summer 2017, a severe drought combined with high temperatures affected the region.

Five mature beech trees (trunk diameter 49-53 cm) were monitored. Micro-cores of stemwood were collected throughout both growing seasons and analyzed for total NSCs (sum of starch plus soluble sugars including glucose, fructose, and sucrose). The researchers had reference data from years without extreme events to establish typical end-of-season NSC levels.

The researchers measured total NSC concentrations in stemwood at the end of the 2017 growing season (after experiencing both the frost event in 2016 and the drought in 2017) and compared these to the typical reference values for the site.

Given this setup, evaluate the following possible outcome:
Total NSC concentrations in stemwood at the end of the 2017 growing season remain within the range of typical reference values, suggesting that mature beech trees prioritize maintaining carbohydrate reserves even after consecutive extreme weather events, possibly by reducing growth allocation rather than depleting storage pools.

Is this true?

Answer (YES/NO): YES